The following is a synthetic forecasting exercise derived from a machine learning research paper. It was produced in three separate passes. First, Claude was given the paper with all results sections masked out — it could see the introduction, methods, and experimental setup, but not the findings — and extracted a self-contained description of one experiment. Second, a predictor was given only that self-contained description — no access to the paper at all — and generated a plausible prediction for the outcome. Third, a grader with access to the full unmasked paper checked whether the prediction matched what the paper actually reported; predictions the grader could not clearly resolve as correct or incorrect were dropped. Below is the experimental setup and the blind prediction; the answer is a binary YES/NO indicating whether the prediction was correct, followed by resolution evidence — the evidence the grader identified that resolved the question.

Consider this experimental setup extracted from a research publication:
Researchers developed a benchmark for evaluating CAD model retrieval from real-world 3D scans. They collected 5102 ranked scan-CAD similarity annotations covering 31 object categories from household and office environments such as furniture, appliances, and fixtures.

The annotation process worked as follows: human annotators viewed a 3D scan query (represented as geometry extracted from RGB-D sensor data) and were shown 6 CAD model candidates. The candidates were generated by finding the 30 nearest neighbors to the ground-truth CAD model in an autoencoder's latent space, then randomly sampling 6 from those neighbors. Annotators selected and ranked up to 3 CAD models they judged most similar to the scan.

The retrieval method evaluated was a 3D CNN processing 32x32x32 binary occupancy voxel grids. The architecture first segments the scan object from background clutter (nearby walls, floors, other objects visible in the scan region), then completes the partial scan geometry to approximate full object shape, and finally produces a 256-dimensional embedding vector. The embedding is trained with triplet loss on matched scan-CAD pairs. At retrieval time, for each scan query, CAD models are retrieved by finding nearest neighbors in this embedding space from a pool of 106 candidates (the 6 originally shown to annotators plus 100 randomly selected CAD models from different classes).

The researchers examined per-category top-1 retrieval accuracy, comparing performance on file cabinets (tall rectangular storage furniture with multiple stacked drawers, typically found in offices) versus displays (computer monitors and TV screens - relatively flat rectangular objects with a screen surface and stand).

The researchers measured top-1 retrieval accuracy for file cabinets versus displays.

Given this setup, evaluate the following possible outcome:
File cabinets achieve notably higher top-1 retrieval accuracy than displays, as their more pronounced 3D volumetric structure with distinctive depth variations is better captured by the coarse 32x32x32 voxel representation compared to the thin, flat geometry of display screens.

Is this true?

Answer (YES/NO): NO